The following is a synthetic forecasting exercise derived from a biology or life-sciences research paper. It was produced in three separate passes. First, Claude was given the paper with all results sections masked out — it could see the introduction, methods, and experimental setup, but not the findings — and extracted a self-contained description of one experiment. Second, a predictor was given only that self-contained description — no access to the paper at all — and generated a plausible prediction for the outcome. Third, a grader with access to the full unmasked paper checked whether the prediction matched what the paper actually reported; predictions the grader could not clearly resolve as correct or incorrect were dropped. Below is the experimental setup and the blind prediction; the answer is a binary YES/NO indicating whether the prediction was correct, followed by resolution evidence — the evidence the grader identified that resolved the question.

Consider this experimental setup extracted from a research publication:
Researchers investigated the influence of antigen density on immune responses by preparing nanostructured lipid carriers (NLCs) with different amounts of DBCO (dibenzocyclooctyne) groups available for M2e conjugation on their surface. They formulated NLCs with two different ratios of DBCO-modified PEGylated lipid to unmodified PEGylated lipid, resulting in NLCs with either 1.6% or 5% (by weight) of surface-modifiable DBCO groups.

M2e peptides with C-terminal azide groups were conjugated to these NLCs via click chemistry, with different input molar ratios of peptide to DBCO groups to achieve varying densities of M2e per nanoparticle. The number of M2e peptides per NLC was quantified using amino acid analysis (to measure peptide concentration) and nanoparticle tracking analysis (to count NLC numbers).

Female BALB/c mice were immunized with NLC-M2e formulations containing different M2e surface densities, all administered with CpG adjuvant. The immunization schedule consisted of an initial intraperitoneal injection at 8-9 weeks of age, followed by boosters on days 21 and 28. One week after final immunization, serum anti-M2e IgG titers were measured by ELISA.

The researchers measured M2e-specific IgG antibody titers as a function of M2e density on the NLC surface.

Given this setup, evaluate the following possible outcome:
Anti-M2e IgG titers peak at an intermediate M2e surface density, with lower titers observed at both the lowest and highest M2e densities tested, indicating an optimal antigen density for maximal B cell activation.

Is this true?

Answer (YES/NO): NO